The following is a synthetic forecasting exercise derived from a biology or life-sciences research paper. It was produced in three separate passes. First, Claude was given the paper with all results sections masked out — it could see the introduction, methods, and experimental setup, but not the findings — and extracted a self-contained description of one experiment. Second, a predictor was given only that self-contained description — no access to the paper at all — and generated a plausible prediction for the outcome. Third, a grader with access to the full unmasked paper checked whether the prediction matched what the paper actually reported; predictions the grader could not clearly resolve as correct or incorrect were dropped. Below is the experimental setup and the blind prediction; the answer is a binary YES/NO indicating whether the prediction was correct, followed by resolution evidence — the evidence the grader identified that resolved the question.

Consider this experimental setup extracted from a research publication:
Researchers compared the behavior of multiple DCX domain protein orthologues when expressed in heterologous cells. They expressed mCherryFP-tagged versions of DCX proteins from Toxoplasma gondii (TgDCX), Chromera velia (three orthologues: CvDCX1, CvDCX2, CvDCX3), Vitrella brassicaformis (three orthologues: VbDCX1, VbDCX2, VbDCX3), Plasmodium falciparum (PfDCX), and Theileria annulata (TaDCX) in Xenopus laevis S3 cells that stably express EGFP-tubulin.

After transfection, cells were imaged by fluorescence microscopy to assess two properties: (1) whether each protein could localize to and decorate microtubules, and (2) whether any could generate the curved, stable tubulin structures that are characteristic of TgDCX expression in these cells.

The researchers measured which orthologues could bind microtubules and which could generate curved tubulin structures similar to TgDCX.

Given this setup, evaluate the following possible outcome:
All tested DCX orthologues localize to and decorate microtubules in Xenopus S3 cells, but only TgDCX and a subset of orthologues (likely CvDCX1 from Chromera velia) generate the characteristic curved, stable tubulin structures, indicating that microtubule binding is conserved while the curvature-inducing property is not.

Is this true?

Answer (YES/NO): NO